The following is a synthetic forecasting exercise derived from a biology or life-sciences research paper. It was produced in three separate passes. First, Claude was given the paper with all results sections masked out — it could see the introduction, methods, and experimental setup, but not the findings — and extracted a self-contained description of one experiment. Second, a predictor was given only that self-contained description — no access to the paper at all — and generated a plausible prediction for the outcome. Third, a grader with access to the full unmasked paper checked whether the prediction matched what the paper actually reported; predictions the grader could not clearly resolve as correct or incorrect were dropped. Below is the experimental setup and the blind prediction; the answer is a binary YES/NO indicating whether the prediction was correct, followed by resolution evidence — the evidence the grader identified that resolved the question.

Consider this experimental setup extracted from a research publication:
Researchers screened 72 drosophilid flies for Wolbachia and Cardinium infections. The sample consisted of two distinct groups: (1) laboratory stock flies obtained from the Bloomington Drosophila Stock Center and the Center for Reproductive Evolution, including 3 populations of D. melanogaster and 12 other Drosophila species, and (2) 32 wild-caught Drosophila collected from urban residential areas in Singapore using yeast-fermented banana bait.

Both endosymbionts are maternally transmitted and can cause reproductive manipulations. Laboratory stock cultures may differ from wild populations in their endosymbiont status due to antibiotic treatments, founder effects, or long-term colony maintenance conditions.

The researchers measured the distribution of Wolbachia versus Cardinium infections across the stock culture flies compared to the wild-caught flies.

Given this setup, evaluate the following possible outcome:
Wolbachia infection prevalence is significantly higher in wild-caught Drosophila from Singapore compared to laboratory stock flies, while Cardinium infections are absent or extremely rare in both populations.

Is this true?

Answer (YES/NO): NO